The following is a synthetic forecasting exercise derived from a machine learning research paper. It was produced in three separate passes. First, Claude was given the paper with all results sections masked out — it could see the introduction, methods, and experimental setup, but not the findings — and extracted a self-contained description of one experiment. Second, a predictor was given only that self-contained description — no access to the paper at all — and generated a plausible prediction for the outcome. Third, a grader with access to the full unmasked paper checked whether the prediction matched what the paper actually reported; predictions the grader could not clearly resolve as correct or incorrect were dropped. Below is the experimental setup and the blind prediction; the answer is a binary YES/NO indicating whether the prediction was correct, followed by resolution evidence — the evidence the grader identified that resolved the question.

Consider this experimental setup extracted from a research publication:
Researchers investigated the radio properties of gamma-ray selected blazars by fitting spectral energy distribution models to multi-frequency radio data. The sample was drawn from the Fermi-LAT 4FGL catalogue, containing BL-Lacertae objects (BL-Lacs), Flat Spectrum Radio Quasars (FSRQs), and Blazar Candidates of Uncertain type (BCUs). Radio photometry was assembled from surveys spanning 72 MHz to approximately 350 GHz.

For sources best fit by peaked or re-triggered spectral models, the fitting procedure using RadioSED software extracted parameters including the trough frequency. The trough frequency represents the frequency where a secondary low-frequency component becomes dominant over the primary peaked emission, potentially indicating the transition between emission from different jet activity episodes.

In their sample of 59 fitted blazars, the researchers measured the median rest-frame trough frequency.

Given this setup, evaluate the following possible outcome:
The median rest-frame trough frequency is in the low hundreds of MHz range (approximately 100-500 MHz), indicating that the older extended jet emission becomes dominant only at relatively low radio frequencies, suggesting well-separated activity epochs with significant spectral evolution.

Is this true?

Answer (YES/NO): NO